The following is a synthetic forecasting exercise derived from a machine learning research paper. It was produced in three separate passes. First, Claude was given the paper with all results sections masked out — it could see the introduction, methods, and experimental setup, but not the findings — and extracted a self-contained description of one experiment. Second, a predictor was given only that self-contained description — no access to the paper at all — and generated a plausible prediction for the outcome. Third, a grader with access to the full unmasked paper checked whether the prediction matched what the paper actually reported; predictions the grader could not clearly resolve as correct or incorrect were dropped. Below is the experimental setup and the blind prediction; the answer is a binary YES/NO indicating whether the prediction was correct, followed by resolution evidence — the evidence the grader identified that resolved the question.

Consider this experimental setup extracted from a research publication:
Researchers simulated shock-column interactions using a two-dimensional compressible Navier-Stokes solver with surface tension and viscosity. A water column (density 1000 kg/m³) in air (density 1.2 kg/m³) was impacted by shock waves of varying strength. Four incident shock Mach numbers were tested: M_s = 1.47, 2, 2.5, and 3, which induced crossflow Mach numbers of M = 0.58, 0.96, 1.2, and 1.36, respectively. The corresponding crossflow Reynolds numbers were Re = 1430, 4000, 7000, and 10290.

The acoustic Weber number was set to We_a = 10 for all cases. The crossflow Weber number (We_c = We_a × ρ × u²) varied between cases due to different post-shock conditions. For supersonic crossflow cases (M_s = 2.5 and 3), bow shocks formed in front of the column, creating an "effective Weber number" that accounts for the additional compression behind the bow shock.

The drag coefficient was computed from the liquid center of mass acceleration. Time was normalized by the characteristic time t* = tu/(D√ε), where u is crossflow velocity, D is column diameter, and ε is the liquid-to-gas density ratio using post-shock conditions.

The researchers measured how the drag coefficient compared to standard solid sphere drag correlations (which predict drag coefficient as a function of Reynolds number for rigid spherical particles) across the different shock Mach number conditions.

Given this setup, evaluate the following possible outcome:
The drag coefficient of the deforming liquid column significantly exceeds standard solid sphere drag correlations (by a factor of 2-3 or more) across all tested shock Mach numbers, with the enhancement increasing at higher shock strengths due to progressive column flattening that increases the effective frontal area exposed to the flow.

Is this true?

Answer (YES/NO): NO